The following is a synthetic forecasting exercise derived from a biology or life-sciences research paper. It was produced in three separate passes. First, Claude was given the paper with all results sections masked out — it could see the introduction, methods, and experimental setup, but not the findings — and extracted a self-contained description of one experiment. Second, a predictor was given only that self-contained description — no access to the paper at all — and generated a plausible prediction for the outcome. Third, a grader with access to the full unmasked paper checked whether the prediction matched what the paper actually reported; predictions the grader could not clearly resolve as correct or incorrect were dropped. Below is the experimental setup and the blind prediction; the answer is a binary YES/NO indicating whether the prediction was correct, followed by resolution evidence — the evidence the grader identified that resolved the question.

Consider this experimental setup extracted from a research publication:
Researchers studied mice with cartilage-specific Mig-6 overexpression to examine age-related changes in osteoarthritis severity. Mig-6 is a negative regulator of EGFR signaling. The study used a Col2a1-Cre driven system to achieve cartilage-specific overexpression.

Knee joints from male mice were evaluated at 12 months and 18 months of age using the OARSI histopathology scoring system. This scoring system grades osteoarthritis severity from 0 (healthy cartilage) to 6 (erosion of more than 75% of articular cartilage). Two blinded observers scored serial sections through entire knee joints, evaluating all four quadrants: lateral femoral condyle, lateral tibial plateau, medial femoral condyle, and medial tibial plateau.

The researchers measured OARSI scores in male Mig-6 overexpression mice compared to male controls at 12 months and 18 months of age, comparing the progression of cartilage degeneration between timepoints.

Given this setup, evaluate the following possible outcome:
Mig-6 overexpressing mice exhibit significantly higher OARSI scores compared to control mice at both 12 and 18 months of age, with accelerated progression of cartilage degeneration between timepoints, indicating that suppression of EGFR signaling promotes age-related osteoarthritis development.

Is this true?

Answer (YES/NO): YES